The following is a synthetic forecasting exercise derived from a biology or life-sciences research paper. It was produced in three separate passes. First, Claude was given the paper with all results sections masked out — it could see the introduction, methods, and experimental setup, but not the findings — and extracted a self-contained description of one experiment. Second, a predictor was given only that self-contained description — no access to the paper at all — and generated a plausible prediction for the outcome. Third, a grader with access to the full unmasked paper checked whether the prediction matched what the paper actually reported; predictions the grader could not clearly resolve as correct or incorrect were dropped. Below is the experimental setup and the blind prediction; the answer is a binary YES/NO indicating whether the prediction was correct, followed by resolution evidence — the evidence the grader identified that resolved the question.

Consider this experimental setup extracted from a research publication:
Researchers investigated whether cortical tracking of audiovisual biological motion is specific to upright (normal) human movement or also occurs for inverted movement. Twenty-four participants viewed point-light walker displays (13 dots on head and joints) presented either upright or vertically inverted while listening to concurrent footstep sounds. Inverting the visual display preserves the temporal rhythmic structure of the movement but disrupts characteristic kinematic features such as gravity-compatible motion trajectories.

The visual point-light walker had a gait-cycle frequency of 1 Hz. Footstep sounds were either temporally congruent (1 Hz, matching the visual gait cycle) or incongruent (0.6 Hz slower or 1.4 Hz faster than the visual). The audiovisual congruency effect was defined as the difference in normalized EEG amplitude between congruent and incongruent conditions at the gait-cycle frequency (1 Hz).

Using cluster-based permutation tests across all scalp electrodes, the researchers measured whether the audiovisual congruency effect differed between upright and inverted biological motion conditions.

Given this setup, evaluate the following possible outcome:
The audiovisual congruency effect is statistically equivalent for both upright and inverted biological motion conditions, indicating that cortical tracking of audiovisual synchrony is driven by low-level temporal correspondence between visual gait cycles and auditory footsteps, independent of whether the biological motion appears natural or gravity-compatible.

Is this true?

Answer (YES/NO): NO